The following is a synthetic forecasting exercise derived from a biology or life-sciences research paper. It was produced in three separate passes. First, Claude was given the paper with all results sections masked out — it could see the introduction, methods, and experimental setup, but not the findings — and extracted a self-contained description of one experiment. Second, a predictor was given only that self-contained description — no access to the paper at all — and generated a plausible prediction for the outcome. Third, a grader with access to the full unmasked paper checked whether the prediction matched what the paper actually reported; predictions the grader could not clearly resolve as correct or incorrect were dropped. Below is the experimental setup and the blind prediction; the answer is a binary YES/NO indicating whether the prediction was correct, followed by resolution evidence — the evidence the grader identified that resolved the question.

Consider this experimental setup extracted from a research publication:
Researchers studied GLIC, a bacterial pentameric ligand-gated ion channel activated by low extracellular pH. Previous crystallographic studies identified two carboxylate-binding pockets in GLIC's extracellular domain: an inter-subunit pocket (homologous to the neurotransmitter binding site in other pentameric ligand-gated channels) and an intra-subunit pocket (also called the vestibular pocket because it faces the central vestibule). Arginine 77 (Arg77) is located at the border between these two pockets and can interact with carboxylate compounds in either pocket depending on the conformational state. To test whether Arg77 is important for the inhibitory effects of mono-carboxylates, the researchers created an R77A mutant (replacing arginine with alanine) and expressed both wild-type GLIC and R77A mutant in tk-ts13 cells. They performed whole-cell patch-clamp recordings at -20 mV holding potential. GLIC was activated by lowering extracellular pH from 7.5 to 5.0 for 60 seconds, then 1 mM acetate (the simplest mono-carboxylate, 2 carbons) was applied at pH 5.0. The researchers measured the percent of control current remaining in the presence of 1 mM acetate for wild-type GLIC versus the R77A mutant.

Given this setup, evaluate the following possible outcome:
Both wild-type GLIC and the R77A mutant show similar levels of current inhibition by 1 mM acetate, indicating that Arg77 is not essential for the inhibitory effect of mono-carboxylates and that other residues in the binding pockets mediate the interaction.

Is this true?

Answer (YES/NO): NO